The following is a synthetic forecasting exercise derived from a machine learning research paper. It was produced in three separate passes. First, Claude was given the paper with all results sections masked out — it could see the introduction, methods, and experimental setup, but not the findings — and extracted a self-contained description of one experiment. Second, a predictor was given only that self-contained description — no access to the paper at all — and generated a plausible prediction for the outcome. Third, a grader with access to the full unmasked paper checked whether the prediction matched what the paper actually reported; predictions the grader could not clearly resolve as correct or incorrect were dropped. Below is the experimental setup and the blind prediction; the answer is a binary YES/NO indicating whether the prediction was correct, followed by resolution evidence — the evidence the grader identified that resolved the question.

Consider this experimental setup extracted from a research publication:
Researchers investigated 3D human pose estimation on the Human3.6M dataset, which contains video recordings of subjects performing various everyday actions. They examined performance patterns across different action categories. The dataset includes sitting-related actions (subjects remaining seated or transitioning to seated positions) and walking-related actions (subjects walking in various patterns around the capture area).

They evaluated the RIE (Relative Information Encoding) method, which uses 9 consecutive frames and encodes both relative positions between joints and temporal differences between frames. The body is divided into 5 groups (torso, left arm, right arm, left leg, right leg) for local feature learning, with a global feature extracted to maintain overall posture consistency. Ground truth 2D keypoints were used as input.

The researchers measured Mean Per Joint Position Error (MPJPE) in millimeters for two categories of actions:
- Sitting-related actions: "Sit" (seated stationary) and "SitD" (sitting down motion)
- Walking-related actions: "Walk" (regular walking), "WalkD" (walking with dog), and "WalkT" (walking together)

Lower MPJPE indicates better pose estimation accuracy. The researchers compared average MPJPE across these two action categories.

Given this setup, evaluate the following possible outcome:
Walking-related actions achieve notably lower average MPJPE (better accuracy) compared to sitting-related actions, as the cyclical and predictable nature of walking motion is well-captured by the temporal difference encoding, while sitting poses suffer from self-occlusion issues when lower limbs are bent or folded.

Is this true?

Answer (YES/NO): YES